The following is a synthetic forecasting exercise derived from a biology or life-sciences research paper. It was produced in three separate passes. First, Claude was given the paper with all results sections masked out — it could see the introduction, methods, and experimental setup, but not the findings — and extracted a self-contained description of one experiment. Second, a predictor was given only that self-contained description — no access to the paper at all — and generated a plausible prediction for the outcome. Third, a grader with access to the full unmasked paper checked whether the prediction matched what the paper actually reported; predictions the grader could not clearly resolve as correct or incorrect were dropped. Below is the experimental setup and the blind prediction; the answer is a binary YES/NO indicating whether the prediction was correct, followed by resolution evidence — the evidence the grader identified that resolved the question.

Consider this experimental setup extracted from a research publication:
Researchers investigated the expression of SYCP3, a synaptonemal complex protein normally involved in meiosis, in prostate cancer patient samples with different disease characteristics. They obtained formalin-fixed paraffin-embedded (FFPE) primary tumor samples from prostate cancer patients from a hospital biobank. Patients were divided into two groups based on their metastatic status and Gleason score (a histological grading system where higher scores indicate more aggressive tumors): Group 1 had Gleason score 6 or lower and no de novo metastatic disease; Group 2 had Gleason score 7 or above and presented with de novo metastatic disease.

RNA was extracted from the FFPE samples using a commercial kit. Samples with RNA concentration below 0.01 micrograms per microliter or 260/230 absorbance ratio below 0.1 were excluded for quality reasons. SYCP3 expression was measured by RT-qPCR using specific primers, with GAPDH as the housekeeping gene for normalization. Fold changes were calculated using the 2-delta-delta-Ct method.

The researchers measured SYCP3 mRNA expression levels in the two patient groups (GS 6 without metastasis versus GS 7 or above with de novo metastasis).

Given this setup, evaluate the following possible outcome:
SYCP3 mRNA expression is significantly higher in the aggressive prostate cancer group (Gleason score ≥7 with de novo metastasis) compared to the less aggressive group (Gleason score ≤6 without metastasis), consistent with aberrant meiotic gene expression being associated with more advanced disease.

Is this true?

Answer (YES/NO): YES